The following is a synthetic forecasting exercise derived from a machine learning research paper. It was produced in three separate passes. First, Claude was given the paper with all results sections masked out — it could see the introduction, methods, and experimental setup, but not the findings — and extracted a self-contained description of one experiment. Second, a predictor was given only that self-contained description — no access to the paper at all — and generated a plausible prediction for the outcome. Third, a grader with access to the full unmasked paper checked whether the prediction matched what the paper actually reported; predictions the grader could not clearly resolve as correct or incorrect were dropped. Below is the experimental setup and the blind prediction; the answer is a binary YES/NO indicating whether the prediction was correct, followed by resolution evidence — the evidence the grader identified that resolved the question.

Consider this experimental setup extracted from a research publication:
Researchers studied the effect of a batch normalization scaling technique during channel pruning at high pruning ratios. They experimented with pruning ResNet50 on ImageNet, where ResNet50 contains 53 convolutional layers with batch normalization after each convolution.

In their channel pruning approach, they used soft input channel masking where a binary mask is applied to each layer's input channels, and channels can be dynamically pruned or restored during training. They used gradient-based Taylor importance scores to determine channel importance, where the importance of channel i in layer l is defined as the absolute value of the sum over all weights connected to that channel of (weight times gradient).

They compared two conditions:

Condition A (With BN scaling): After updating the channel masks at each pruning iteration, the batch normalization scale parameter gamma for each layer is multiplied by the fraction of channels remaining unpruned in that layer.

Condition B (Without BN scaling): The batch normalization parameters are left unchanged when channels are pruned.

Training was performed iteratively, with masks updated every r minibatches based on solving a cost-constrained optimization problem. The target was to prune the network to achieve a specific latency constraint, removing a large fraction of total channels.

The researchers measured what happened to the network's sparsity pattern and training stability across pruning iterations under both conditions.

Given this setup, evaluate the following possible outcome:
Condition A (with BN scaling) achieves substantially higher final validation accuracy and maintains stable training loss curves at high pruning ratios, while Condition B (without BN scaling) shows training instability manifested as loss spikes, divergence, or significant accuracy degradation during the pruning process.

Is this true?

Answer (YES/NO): NO